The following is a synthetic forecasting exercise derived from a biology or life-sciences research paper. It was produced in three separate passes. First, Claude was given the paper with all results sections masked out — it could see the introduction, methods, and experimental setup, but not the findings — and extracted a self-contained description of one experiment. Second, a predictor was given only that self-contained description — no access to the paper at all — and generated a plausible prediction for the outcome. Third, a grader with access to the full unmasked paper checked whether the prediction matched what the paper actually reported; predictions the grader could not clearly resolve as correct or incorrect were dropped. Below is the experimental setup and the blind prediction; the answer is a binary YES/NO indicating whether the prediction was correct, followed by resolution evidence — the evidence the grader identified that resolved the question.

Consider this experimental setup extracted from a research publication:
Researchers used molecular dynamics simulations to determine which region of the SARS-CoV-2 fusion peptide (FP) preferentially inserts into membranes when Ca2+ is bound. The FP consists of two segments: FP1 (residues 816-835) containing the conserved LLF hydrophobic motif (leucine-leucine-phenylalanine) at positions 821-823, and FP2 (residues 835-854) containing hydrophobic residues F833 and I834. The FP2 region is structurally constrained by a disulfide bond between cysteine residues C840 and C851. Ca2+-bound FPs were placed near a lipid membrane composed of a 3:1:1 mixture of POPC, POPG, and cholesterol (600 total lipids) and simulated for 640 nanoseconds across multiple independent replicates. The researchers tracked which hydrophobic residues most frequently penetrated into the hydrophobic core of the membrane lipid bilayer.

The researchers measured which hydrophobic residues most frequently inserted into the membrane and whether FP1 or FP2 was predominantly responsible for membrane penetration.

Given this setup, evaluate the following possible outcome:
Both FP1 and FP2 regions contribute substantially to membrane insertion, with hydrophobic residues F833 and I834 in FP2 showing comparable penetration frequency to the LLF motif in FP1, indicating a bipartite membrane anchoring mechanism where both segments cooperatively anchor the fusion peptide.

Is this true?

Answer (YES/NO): NO